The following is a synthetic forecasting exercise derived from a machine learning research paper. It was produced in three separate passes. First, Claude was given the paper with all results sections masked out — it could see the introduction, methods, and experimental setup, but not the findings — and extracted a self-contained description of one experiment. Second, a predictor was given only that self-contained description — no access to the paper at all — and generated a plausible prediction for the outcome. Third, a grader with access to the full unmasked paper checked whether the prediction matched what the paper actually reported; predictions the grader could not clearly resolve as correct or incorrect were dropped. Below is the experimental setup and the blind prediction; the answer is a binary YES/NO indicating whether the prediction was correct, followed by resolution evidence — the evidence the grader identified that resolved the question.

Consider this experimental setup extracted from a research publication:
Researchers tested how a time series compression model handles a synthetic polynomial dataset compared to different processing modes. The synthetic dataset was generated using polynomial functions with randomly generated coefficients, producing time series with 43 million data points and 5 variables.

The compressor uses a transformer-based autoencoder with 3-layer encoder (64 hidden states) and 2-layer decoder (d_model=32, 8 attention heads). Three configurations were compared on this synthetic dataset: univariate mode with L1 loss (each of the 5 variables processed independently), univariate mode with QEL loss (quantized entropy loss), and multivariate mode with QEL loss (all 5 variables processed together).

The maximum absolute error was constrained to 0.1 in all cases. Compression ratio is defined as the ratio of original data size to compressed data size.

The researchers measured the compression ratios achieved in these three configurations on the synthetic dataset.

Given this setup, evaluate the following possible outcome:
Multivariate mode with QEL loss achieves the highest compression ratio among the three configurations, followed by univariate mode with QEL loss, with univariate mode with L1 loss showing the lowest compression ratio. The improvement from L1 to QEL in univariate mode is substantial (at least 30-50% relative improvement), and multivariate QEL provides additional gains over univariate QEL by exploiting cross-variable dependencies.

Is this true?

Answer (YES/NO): NO